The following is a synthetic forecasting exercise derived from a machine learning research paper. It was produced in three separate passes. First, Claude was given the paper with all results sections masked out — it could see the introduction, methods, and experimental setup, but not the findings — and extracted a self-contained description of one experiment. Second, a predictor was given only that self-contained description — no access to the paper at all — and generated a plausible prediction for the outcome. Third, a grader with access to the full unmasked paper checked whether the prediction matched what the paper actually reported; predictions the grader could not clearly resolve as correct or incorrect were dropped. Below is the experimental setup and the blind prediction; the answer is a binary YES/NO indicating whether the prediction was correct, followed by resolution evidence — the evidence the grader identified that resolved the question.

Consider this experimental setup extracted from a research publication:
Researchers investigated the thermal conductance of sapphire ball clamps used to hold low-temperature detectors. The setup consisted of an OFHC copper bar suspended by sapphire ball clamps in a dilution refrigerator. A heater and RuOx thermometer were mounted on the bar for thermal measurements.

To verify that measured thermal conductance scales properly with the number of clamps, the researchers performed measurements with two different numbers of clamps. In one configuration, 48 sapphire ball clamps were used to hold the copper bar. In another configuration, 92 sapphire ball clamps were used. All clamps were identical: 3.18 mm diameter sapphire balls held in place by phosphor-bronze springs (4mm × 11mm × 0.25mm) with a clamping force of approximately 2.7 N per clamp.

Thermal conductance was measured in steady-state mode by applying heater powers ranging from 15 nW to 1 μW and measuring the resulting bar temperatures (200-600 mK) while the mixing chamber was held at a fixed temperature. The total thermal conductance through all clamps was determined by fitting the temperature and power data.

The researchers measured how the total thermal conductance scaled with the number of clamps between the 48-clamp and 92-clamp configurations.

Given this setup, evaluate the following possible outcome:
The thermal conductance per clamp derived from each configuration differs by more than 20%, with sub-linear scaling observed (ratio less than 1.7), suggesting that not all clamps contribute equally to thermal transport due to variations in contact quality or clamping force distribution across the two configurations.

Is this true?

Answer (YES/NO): NO